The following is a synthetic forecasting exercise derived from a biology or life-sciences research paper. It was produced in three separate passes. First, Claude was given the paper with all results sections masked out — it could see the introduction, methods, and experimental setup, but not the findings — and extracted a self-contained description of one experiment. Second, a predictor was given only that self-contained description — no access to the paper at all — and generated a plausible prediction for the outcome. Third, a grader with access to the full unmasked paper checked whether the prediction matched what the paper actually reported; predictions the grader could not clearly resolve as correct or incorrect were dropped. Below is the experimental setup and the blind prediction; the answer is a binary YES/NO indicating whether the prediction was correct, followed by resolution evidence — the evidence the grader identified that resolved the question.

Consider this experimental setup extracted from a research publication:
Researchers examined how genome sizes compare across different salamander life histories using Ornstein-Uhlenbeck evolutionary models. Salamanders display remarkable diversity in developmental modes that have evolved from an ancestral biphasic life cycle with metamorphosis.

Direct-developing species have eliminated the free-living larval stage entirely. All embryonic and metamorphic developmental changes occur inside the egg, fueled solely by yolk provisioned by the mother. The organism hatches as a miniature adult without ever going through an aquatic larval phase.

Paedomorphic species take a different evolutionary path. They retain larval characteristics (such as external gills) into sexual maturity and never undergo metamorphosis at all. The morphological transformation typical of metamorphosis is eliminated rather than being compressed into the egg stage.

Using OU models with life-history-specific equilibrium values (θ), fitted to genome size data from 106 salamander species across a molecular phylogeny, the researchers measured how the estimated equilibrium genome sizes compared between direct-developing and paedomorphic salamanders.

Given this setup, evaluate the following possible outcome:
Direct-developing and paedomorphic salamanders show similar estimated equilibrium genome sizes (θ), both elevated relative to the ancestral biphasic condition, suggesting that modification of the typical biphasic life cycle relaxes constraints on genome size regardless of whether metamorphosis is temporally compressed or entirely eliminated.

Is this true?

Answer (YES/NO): NO